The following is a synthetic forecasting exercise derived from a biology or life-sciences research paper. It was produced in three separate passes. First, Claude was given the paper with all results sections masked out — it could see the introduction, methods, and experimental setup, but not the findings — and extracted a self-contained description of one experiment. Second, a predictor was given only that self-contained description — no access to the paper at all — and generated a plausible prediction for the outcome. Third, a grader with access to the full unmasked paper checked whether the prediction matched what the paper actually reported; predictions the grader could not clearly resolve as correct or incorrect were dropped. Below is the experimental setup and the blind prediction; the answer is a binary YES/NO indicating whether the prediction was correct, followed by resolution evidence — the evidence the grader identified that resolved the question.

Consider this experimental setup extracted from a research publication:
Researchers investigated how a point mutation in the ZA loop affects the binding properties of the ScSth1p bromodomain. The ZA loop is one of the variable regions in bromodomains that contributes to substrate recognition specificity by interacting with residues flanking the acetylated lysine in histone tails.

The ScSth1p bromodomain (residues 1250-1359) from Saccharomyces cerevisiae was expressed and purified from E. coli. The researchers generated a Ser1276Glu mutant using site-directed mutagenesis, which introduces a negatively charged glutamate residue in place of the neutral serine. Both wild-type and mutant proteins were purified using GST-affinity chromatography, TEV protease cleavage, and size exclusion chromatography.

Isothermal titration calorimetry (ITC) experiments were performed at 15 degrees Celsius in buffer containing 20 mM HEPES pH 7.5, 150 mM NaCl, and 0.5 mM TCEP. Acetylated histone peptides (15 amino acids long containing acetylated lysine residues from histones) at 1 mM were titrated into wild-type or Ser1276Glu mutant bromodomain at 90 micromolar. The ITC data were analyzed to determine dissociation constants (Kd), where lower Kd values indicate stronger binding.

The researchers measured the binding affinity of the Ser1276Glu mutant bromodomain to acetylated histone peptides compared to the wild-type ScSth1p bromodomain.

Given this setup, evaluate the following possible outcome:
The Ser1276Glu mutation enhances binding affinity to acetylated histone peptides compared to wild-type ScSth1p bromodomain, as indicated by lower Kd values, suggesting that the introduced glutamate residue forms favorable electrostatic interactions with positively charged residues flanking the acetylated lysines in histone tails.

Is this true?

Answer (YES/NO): NO